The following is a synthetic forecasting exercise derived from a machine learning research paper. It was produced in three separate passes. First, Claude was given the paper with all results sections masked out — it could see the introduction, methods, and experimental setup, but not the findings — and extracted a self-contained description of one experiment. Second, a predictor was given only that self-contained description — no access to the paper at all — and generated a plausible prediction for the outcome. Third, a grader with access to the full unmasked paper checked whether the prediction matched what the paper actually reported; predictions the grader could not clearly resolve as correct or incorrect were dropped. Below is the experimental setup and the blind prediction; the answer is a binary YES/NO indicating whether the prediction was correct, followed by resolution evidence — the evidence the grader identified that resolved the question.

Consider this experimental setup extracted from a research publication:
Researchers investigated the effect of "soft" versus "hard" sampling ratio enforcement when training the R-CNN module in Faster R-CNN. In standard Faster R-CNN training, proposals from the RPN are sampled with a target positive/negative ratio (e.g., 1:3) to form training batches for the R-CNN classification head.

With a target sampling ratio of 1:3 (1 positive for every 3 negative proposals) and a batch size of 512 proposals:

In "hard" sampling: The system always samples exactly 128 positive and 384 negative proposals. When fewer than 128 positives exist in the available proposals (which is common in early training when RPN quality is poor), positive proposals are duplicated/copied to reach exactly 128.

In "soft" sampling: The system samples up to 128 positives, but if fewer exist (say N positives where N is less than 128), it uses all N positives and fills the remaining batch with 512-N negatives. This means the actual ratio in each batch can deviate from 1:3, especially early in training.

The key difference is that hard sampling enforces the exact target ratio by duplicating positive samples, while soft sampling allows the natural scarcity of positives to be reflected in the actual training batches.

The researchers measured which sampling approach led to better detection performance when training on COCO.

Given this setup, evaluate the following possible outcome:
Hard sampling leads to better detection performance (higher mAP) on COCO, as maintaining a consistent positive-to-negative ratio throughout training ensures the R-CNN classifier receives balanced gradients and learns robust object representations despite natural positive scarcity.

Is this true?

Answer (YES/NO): NO